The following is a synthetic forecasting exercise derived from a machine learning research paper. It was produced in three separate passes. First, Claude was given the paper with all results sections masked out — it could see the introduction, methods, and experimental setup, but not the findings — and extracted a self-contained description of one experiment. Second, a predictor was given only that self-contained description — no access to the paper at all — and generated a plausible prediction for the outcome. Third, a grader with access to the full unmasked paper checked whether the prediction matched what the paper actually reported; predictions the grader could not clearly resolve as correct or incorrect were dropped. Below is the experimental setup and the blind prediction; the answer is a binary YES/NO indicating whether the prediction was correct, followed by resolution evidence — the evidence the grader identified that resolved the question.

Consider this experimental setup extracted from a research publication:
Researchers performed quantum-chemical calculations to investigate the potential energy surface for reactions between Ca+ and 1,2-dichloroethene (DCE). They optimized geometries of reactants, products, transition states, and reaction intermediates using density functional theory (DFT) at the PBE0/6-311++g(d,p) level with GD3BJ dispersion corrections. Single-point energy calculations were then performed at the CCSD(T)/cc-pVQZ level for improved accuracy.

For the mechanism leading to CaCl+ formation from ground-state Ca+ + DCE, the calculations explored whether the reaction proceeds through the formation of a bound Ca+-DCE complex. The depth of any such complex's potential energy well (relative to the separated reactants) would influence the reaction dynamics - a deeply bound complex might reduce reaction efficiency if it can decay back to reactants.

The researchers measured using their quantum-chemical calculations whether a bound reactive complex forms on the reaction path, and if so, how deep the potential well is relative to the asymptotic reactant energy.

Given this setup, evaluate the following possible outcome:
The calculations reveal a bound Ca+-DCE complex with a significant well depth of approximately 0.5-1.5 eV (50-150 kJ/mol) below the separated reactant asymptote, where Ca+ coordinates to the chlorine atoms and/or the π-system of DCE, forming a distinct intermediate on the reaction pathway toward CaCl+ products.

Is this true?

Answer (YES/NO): YES